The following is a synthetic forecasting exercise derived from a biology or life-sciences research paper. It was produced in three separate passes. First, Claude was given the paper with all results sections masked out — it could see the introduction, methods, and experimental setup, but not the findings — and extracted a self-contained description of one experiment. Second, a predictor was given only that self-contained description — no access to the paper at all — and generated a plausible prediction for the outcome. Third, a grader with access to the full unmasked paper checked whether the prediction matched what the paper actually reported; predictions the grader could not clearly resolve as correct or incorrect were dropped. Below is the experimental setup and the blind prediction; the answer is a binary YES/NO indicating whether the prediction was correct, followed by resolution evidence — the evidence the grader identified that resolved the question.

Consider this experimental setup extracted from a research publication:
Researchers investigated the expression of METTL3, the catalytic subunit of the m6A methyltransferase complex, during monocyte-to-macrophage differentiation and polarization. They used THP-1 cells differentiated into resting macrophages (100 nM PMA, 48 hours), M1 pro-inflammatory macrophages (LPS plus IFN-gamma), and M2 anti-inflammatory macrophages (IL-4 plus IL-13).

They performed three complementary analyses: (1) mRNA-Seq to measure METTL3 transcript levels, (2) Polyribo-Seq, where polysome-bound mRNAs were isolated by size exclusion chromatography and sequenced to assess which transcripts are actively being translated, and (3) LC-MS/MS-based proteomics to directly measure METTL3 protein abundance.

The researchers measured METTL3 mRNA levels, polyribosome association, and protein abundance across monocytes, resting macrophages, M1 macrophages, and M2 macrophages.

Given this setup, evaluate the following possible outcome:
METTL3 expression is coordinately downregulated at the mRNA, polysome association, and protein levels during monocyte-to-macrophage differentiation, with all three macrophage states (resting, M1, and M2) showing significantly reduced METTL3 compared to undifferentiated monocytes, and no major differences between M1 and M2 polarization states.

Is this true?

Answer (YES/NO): YES